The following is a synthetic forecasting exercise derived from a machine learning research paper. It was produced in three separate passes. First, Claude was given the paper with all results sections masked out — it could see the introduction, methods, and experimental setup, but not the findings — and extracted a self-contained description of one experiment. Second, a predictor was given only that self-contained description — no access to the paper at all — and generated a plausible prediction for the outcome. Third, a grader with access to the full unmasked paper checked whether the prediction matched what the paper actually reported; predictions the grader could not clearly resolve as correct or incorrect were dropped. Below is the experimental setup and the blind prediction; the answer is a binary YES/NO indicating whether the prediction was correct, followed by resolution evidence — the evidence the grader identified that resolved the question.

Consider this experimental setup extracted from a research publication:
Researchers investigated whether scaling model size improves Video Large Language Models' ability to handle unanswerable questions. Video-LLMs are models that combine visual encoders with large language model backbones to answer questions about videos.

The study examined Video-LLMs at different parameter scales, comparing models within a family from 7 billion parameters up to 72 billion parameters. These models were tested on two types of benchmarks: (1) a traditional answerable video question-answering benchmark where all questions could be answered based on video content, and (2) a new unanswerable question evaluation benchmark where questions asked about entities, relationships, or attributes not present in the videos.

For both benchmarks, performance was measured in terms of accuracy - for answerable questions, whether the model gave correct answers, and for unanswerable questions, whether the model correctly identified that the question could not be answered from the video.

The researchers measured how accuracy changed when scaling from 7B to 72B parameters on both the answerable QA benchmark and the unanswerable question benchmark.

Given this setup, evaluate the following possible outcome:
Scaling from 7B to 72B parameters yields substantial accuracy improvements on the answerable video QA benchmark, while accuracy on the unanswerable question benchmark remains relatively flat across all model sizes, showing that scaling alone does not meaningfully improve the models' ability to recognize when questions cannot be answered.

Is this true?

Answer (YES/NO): YES